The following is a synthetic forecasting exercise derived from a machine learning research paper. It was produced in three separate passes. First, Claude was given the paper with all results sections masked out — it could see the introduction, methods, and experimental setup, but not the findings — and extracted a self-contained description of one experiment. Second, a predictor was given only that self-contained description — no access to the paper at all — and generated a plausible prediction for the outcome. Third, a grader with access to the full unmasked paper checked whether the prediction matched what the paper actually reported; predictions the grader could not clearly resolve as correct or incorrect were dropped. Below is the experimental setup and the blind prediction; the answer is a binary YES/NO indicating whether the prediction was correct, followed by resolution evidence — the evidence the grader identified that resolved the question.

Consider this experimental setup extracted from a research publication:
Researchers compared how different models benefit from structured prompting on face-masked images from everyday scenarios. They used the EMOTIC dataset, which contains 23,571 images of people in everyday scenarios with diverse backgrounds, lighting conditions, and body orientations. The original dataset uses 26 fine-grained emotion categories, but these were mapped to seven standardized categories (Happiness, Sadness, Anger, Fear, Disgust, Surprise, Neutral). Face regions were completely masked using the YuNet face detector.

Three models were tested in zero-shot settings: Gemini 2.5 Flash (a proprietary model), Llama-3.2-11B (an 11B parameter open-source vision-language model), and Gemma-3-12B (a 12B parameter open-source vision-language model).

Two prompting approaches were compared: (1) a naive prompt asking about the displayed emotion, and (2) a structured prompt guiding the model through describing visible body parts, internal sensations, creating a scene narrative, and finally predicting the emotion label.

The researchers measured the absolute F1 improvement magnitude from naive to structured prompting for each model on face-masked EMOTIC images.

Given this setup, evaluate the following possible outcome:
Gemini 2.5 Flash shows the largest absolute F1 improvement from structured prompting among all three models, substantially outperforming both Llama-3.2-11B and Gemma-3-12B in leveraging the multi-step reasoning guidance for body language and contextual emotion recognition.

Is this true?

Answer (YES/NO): YES